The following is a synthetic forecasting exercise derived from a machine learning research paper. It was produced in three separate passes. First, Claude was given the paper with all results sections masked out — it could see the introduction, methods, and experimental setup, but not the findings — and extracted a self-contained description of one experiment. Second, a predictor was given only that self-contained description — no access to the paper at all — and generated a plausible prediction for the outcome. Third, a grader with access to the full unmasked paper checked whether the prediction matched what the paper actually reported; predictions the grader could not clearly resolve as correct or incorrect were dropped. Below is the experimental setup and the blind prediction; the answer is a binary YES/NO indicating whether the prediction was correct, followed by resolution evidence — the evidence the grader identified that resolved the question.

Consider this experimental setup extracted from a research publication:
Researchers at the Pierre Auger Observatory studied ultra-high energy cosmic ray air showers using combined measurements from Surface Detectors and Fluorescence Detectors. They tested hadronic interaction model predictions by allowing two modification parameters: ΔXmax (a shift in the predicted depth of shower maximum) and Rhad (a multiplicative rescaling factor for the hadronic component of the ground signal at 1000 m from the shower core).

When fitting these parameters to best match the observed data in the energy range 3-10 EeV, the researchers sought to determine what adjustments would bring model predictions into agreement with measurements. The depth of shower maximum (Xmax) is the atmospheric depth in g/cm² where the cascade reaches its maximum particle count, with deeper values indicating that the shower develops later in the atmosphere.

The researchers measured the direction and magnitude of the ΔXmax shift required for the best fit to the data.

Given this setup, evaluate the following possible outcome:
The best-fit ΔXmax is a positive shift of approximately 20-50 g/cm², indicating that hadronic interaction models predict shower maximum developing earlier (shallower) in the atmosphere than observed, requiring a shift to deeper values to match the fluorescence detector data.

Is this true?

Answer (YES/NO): YES